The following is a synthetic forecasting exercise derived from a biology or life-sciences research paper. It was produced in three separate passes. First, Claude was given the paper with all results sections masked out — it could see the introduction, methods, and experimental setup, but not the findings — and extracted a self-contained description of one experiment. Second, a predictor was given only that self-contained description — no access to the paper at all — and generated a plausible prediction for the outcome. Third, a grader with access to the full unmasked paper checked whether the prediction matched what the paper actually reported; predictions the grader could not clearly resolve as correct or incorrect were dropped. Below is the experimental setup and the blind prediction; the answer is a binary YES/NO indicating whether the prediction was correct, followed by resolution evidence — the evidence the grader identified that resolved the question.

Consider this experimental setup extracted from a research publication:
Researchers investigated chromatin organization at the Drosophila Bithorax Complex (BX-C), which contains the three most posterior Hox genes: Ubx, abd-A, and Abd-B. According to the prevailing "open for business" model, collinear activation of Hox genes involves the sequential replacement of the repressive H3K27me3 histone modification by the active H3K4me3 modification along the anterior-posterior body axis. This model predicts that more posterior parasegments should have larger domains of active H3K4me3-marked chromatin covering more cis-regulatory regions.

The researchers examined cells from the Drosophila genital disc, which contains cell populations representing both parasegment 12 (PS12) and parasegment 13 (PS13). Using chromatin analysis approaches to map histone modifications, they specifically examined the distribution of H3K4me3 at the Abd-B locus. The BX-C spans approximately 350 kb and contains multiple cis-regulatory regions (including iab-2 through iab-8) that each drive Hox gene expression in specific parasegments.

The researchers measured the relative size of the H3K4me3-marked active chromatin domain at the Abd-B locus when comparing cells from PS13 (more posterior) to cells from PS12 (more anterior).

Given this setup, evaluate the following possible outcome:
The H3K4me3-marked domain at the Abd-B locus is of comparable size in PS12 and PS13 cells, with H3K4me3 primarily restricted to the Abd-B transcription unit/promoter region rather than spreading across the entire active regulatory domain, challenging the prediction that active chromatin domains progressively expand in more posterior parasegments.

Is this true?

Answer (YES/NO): NO